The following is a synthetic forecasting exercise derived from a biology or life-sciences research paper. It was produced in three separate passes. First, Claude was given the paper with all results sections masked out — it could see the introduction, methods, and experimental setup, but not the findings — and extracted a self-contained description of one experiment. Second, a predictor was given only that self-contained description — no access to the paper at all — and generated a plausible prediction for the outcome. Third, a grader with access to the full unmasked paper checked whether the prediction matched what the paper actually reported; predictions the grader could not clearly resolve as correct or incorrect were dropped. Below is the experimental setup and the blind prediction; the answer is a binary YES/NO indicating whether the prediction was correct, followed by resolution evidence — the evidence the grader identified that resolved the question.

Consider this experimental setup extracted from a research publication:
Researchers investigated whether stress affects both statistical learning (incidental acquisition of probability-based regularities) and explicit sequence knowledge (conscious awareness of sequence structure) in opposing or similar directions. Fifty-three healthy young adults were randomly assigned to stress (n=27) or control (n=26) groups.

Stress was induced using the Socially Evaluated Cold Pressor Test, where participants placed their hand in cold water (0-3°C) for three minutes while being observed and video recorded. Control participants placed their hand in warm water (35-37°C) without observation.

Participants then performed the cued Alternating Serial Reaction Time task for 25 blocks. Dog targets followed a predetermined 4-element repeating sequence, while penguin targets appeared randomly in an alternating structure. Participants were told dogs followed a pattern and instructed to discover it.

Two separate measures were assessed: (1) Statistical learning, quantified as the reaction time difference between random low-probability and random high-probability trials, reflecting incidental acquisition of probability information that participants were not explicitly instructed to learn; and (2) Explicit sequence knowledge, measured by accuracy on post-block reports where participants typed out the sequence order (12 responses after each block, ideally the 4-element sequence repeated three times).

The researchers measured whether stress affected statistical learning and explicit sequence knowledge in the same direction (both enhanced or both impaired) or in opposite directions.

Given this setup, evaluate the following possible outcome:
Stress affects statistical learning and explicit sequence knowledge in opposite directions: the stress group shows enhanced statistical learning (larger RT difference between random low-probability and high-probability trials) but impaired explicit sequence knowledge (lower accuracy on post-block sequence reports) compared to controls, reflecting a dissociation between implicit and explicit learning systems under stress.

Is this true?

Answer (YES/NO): YES